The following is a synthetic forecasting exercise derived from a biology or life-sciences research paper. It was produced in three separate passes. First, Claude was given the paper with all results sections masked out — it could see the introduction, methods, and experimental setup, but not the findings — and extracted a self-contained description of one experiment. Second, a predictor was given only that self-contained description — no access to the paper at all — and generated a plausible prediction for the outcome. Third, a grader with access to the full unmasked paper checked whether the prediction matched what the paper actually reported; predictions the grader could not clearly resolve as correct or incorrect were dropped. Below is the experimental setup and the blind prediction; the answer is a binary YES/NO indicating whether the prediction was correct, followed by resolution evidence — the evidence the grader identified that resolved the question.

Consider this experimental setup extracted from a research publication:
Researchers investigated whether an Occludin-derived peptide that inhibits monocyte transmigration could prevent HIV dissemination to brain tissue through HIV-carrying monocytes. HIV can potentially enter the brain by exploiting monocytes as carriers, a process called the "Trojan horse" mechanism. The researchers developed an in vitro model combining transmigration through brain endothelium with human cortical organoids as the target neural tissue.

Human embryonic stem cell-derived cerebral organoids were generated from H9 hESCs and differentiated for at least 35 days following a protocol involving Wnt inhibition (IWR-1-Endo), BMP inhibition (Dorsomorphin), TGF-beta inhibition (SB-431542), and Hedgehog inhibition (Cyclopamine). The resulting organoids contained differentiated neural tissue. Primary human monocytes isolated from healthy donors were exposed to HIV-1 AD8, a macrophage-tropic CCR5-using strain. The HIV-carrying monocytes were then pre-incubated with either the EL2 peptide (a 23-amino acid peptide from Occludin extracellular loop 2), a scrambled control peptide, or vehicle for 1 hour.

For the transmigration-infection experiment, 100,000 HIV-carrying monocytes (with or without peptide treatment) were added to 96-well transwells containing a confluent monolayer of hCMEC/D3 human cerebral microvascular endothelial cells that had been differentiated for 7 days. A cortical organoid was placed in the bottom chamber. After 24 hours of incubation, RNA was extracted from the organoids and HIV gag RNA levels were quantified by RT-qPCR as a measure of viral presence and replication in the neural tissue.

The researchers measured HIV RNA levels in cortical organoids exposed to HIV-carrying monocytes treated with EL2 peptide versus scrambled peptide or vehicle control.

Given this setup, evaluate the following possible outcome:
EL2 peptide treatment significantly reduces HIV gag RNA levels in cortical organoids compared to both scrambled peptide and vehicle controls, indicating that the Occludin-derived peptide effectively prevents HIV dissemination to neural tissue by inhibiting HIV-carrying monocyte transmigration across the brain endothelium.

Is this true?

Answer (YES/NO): NO